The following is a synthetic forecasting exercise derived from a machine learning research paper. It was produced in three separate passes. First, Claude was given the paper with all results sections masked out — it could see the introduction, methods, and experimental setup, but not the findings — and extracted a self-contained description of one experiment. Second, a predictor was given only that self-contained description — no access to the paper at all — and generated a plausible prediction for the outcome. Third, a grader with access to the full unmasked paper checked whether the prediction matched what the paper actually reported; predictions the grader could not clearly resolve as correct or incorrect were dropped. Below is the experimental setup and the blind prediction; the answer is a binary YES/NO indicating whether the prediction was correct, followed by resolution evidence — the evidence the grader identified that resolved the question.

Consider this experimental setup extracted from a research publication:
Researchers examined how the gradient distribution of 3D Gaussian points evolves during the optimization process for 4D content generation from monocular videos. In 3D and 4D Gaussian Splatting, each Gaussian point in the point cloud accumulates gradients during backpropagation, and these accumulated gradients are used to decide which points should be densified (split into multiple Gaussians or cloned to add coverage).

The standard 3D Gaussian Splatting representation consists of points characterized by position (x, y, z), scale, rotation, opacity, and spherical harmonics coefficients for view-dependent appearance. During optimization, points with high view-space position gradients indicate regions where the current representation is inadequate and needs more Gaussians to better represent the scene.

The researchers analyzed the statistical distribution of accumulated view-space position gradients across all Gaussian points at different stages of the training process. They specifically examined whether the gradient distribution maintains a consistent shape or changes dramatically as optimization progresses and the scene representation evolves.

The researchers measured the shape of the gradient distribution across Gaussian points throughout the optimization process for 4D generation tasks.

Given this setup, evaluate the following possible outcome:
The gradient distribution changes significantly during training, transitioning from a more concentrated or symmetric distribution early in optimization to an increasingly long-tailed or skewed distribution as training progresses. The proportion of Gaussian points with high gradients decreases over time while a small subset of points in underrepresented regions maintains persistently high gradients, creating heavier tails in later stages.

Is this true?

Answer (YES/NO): NO